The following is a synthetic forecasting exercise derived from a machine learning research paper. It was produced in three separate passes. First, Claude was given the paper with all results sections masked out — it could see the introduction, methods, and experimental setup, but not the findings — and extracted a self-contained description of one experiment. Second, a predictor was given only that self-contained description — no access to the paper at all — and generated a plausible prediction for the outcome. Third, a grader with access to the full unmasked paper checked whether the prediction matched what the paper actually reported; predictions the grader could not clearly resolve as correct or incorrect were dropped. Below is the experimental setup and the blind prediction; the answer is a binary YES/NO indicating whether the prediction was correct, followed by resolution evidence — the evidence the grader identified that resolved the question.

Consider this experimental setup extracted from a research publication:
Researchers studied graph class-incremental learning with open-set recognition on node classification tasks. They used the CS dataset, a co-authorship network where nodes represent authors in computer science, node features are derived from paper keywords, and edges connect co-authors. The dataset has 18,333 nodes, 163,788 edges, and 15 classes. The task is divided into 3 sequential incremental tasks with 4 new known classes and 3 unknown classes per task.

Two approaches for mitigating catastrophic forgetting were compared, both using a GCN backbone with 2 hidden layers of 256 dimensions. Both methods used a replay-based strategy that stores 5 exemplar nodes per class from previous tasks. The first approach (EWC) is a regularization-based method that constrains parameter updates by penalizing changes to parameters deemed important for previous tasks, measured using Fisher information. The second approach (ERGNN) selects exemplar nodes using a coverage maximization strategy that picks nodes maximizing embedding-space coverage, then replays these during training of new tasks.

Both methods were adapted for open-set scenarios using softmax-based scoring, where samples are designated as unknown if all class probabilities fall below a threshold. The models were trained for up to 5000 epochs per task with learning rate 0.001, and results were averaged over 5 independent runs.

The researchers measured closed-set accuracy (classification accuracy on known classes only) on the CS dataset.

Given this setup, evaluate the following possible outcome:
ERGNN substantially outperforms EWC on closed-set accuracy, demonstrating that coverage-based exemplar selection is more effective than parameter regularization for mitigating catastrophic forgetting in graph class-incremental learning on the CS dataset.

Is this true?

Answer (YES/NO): NO